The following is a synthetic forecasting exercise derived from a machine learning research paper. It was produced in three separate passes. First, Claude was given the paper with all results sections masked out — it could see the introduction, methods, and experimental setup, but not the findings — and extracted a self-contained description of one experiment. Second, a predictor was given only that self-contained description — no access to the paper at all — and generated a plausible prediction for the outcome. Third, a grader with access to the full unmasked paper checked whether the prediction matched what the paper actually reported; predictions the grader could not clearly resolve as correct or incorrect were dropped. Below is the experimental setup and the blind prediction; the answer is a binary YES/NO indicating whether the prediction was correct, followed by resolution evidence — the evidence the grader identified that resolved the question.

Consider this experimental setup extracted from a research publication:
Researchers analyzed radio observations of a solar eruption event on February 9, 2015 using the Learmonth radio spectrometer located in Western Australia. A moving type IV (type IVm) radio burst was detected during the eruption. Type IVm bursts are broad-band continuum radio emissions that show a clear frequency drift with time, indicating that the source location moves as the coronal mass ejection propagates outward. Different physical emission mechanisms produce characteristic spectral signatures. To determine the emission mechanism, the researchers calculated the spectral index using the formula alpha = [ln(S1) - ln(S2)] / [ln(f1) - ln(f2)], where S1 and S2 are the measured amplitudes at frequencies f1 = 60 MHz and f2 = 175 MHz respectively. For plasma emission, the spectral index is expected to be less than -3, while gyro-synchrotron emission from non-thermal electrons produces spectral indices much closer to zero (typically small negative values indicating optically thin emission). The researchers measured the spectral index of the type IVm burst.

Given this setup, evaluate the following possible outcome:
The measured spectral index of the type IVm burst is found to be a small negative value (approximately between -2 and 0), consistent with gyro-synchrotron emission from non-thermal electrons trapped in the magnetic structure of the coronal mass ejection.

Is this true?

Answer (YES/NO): YES